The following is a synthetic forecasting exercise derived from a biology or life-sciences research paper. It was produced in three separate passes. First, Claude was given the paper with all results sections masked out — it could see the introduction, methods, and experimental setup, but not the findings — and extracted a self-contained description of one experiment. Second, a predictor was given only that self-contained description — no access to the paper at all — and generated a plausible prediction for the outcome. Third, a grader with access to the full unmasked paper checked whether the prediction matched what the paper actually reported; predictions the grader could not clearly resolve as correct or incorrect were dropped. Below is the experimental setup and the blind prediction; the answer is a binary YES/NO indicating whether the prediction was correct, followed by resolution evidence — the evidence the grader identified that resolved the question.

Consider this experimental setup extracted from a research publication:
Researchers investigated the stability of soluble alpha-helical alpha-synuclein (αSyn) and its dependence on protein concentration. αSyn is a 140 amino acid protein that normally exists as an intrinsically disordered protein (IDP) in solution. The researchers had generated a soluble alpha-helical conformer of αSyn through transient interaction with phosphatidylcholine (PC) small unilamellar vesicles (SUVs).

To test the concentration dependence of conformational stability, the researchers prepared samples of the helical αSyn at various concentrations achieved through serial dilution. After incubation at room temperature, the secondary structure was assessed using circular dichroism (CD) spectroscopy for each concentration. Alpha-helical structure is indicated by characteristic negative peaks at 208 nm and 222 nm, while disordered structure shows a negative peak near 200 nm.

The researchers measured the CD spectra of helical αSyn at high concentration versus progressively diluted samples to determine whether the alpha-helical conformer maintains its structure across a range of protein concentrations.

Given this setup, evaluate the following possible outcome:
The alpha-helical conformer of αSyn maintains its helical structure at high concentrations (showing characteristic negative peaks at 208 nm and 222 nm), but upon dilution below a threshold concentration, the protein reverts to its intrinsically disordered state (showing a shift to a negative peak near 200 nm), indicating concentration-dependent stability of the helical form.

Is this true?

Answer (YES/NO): NO